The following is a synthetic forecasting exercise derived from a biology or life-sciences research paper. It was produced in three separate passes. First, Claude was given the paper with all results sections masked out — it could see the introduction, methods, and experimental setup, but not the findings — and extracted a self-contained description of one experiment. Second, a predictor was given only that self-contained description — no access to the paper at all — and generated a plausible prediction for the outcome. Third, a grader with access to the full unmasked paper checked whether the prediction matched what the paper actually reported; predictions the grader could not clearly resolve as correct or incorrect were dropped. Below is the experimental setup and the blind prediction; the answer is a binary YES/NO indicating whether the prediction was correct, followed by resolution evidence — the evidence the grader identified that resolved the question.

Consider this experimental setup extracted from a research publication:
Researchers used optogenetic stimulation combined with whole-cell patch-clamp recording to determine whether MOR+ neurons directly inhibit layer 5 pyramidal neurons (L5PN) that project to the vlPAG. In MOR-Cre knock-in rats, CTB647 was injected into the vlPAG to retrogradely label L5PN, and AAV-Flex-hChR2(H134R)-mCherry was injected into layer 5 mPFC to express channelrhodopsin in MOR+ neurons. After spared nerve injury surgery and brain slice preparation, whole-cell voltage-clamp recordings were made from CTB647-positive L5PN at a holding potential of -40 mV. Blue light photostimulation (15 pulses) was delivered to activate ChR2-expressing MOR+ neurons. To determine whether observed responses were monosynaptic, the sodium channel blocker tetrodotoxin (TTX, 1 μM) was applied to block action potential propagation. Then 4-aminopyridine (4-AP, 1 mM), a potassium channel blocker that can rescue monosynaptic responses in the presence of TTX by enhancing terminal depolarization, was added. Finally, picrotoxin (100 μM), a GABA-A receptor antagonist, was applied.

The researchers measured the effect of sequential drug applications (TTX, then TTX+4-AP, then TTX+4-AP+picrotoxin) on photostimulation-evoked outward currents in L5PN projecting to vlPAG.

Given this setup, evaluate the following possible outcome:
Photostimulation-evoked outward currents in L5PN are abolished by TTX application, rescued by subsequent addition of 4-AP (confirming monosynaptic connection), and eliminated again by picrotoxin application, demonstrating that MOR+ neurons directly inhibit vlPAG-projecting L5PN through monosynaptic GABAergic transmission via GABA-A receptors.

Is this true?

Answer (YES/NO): YES